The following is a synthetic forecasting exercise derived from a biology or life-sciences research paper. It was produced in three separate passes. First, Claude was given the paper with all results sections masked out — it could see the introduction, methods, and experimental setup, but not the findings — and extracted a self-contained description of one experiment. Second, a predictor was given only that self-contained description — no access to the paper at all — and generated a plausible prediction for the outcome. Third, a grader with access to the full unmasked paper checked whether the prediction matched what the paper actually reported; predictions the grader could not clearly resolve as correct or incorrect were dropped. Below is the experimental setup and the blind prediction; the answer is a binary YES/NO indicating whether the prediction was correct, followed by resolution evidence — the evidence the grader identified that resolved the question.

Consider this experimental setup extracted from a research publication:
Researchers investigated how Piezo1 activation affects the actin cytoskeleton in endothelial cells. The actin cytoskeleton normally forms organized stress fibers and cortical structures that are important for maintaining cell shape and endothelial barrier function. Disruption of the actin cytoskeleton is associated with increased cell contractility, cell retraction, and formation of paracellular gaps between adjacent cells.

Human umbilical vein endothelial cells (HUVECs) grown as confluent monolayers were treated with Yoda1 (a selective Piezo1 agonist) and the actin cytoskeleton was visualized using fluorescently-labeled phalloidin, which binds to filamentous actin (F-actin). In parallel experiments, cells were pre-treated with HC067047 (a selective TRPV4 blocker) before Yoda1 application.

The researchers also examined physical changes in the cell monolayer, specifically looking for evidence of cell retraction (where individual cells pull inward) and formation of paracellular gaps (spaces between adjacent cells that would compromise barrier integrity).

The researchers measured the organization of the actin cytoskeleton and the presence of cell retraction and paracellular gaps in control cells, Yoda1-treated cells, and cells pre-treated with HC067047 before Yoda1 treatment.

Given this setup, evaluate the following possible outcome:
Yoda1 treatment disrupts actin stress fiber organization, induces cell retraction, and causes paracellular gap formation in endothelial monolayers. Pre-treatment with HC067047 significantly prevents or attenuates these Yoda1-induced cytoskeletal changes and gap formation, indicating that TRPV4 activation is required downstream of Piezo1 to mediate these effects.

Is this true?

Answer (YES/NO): YES